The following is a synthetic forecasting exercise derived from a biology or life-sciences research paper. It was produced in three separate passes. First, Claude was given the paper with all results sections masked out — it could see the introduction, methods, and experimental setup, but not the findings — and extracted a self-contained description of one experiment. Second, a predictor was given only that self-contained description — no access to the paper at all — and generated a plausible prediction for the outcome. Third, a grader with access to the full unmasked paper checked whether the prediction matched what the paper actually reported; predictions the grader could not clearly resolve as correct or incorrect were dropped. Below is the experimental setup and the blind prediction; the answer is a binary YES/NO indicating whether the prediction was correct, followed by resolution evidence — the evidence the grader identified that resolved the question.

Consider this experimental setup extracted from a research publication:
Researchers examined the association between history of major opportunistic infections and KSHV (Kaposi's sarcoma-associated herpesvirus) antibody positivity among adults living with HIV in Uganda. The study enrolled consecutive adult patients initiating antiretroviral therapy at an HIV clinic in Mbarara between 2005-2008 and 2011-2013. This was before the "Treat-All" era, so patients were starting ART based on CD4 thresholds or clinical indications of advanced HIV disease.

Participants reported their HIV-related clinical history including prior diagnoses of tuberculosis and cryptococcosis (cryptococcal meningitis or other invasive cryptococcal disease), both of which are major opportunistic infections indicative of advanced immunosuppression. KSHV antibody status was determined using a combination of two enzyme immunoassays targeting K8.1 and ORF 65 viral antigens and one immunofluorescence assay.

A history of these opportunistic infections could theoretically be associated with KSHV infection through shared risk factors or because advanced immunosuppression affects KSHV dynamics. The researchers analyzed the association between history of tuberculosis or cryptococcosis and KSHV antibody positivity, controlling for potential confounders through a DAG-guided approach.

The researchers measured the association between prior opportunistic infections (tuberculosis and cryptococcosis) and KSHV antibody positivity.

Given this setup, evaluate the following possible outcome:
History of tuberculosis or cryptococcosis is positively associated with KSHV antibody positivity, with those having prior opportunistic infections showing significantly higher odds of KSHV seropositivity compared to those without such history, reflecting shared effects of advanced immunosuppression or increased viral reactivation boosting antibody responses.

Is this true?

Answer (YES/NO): NO